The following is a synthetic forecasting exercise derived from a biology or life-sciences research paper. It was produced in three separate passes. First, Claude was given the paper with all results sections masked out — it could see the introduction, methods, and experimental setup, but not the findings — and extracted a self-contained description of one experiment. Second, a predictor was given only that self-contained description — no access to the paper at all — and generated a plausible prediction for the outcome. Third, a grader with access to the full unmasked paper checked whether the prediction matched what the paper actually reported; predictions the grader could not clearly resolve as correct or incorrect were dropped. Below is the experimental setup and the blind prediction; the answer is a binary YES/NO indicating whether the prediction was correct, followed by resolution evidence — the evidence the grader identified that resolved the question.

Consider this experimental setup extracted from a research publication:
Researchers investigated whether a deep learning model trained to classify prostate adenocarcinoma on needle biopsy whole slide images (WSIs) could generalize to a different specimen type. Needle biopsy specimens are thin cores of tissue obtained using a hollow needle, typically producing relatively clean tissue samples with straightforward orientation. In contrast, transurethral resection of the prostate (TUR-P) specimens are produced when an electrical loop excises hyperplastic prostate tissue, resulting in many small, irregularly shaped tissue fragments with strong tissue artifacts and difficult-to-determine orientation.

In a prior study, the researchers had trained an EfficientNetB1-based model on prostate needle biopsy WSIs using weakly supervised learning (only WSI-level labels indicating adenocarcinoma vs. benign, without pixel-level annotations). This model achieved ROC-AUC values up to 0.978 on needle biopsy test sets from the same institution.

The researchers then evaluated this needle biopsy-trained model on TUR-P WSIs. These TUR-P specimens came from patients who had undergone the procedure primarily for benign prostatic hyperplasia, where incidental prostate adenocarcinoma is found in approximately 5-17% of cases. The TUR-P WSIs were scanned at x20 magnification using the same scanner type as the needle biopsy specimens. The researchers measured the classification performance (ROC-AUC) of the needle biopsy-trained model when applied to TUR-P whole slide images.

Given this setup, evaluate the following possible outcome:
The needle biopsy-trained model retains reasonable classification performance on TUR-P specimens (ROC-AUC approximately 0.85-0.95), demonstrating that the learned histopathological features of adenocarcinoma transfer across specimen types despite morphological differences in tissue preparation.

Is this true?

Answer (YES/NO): NO